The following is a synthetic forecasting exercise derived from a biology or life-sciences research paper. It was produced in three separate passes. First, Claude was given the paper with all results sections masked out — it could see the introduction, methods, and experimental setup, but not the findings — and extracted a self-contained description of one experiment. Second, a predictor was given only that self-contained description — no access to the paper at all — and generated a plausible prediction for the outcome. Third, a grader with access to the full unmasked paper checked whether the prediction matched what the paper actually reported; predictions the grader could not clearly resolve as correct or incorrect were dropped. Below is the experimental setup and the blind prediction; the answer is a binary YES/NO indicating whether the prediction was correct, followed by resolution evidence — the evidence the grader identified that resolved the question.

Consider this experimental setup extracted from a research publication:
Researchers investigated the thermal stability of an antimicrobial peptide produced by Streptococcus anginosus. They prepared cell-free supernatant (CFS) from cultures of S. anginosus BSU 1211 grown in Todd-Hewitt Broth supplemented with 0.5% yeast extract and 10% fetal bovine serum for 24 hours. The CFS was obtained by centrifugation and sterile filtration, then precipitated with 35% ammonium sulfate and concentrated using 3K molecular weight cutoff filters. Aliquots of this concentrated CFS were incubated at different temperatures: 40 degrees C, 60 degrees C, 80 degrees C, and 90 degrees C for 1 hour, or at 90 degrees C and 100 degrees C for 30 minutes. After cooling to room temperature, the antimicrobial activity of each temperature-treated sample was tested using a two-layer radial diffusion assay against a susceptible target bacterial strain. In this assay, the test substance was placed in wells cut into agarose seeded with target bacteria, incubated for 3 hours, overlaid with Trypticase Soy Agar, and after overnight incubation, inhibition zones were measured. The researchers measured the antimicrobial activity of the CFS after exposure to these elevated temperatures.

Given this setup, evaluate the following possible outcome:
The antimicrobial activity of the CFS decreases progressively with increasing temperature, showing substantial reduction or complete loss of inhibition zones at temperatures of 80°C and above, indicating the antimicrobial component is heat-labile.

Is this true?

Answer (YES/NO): NO